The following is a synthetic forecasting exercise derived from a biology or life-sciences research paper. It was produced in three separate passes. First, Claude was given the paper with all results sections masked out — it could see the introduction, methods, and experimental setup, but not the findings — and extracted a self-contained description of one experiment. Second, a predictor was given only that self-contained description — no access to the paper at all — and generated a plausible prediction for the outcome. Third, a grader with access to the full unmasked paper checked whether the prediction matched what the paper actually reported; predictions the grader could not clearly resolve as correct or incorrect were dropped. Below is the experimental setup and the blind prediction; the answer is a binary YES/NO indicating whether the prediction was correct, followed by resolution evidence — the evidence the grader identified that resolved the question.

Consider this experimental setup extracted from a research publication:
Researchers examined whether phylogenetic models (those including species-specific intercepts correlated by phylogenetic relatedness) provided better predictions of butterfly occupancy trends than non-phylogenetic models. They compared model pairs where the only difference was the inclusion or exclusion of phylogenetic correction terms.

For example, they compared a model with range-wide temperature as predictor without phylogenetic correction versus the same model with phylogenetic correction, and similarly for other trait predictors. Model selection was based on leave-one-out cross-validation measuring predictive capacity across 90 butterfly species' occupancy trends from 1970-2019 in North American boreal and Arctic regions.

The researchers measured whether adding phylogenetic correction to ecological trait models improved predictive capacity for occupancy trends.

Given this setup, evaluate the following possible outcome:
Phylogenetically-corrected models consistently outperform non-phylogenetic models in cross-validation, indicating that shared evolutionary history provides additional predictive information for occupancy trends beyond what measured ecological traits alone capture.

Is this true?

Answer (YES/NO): NO